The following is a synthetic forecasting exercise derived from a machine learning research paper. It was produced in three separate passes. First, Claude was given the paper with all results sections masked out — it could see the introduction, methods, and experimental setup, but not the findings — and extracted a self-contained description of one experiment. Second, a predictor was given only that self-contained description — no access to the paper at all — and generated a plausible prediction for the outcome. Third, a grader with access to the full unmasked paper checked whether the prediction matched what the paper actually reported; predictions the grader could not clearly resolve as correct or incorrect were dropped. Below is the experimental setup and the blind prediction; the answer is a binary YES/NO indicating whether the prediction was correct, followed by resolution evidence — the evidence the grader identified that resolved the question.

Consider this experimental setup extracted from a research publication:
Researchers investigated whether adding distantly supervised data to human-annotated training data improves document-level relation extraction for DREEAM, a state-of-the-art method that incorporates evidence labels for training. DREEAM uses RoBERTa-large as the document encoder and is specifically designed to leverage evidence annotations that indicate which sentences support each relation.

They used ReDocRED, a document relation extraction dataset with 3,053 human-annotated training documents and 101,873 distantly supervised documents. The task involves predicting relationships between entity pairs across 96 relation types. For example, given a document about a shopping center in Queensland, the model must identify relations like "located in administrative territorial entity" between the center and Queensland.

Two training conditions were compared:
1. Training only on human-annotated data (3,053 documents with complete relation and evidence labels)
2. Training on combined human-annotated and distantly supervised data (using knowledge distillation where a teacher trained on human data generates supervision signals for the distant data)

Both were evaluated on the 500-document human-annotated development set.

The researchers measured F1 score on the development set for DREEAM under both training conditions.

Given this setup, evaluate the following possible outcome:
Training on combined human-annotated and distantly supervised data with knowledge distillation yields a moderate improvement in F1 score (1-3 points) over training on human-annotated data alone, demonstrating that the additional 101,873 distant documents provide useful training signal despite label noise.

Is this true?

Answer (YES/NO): NO